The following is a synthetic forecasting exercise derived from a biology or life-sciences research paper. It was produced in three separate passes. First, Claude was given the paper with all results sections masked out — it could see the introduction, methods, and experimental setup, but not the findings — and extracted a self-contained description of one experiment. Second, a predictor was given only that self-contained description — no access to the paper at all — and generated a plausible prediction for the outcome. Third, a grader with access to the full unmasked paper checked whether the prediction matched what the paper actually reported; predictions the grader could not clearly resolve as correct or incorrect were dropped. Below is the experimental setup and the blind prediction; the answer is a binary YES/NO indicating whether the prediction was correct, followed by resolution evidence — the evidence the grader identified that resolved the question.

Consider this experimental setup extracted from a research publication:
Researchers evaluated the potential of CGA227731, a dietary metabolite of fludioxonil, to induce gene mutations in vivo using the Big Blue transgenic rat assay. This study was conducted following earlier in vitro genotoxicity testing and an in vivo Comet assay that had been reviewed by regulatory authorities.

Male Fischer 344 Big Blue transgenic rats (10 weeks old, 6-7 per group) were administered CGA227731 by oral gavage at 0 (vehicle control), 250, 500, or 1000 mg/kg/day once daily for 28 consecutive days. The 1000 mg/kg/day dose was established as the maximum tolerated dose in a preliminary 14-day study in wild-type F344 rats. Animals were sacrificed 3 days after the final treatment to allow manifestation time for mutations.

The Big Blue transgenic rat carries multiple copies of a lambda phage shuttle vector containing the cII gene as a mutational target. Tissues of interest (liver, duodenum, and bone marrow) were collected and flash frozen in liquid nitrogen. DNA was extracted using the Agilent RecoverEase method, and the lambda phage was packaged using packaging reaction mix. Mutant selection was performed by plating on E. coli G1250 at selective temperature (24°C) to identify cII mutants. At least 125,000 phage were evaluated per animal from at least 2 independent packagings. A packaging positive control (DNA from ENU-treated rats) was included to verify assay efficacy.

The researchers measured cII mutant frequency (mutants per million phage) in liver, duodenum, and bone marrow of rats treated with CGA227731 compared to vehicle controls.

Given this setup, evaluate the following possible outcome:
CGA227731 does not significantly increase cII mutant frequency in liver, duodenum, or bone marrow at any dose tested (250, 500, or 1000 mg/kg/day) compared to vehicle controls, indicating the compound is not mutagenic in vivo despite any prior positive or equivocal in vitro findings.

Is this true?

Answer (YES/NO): YES